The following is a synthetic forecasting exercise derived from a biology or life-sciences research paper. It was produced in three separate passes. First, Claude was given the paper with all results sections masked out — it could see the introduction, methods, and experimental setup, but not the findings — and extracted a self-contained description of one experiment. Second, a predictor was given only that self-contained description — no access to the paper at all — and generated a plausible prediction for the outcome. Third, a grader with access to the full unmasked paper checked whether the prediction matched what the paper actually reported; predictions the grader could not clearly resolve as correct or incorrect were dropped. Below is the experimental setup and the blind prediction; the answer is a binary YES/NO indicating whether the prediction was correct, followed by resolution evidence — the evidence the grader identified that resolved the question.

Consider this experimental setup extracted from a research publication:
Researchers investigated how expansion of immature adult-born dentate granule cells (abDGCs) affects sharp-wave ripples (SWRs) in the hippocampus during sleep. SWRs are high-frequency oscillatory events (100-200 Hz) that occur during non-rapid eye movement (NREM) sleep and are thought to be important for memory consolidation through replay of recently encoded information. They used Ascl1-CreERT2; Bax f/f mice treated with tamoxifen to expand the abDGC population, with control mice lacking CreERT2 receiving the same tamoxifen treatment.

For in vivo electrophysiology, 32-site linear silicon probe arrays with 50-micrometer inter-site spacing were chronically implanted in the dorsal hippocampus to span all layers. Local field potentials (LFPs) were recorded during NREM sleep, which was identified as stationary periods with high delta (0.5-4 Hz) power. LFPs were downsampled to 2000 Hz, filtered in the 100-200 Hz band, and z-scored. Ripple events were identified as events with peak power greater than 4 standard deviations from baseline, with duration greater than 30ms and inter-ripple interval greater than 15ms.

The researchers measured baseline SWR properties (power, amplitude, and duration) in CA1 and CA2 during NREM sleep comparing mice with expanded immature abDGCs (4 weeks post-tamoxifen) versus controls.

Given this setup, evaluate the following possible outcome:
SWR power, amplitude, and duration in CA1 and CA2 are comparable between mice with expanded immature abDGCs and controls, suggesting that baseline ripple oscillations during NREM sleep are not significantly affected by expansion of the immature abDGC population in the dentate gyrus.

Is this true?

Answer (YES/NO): NO